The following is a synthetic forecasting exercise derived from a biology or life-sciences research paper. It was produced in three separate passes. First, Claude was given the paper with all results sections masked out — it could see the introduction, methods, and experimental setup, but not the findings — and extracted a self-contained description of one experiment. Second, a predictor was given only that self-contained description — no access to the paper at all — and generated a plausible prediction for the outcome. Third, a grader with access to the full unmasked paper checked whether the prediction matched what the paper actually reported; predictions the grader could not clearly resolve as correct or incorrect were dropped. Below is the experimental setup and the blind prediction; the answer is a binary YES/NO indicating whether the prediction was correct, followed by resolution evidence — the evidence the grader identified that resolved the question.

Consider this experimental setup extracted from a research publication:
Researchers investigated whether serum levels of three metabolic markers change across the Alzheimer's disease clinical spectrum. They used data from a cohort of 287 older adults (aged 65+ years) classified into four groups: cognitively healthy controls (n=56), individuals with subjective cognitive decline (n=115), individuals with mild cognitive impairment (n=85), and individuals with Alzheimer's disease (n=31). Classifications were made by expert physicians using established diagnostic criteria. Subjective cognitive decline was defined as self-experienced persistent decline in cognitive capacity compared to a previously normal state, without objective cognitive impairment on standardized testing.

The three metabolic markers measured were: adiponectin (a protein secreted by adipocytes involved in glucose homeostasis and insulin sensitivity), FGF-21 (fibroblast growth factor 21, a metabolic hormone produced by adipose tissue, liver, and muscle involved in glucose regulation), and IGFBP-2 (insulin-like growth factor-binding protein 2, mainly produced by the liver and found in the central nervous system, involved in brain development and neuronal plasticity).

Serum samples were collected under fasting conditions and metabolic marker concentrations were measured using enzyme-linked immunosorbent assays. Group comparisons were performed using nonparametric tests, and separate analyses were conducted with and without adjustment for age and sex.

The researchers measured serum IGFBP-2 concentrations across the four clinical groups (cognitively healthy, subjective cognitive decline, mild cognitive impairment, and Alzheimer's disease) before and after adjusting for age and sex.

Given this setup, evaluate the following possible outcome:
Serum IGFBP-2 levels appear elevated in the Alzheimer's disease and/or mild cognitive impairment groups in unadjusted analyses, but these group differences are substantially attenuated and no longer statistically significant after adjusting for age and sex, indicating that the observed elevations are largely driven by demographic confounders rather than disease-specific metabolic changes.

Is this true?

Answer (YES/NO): NO